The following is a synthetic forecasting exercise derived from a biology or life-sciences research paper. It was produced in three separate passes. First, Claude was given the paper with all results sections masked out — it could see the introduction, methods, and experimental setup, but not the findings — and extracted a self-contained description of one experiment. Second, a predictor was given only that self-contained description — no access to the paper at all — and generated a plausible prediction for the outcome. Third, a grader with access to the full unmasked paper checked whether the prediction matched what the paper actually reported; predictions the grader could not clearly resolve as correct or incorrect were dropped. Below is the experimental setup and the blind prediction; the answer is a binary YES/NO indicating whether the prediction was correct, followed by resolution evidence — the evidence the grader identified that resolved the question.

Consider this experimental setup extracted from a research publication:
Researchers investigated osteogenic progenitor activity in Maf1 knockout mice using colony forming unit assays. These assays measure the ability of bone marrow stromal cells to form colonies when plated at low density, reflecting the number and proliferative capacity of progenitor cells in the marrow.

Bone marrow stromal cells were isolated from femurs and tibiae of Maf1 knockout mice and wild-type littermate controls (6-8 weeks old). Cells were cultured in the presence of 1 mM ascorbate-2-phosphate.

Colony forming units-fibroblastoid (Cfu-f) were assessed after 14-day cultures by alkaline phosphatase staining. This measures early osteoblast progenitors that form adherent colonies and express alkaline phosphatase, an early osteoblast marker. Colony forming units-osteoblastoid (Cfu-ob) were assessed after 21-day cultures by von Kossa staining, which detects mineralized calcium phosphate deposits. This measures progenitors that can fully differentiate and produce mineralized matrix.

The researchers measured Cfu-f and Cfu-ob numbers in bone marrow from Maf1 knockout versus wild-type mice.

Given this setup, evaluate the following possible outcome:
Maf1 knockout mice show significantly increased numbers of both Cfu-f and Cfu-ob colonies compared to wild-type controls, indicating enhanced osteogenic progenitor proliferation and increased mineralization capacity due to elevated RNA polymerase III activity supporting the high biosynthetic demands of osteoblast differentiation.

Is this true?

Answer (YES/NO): NO